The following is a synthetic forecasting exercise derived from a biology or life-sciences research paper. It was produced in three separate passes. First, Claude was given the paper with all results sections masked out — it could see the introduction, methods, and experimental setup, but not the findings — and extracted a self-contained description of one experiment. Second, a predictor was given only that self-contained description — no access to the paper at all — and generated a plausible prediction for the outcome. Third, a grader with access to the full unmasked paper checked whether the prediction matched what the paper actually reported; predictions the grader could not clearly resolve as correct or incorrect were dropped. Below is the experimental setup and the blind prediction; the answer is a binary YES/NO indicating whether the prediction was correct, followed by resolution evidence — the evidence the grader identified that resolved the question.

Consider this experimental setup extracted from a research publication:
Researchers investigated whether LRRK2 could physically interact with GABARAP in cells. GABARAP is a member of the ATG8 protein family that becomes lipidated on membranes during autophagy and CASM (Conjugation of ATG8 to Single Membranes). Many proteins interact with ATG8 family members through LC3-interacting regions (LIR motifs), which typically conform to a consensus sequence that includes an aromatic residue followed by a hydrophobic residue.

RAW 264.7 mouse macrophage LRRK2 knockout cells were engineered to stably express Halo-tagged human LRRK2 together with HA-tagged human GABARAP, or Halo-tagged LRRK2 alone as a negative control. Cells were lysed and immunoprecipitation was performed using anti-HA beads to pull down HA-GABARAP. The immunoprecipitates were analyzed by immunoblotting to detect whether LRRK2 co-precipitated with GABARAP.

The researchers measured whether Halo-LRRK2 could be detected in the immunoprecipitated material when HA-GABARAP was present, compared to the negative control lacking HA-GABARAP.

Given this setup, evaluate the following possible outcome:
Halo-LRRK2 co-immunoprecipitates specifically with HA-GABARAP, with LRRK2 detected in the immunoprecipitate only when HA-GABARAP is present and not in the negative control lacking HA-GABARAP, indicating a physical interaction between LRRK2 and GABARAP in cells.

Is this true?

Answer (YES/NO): YES